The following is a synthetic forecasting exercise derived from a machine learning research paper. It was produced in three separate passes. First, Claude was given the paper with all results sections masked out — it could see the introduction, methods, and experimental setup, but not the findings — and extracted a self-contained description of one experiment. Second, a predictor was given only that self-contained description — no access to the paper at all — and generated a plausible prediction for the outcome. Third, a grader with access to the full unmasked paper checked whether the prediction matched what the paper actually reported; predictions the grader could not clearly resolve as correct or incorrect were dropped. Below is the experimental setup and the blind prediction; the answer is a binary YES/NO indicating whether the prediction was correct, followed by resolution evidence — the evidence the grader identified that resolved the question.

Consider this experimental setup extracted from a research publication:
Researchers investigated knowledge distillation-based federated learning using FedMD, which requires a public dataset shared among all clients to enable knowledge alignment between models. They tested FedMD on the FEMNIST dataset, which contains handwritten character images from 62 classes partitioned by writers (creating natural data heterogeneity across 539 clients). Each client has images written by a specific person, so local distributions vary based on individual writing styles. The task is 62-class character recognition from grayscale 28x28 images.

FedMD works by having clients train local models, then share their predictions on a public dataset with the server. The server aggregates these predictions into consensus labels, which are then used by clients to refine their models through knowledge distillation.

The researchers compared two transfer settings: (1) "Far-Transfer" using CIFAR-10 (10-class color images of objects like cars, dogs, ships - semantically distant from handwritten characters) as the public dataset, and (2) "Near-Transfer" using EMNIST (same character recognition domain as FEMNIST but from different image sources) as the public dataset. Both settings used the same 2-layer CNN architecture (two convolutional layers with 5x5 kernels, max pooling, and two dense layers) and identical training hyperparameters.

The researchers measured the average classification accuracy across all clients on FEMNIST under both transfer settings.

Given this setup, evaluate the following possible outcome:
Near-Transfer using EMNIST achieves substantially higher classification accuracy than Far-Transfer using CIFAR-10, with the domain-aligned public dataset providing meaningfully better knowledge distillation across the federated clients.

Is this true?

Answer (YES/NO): YES